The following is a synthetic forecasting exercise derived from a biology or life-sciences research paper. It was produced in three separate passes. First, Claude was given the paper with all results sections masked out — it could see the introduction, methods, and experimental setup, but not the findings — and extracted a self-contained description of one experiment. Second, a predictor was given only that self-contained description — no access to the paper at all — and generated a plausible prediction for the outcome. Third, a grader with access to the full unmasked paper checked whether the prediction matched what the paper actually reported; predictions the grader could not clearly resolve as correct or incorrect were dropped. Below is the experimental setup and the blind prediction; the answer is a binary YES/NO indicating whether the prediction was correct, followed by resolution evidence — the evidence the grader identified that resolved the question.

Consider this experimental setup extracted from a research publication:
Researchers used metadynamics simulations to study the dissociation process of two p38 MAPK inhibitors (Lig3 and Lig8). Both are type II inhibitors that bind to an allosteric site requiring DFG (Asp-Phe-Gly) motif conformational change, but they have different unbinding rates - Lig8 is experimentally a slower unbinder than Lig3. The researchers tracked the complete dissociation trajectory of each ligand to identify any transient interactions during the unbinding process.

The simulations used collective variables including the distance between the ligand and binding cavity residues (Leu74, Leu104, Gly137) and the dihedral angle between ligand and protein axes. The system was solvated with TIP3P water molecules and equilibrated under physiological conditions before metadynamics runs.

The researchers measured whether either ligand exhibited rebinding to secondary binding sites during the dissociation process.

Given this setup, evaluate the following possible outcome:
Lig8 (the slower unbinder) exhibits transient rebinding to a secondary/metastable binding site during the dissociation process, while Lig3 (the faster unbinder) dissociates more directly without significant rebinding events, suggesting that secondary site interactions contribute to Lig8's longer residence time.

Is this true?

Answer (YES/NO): YES